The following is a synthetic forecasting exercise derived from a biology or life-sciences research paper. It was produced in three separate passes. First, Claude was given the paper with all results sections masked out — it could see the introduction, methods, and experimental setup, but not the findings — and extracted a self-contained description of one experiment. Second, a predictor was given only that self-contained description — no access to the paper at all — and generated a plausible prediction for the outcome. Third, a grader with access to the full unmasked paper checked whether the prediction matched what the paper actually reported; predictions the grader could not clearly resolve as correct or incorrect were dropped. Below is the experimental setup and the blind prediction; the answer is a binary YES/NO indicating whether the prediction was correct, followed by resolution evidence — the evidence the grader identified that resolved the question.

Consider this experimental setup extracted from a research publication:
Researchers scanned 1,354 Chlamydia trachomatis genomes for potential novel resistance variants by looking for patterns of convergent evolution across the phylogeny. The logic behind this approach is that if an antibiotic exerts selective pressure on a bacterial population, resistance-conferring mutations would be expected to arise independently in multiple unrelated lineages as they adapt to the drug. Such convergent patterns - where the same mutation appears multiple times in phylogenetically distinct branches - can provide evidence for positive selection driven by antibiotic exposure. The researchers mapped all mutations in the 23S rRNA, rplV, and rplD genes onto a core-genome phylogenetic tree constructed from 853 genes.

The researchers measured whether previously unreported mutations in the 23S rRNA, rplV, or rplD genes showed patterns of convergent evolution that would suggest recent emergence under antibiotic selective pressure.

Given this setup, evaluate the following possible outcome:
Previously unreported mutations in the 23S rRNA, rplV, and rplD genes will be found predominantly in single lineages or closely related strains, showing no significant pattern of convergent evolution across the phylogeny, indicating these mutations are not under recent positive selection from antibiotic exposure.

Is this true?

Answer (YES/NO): NO